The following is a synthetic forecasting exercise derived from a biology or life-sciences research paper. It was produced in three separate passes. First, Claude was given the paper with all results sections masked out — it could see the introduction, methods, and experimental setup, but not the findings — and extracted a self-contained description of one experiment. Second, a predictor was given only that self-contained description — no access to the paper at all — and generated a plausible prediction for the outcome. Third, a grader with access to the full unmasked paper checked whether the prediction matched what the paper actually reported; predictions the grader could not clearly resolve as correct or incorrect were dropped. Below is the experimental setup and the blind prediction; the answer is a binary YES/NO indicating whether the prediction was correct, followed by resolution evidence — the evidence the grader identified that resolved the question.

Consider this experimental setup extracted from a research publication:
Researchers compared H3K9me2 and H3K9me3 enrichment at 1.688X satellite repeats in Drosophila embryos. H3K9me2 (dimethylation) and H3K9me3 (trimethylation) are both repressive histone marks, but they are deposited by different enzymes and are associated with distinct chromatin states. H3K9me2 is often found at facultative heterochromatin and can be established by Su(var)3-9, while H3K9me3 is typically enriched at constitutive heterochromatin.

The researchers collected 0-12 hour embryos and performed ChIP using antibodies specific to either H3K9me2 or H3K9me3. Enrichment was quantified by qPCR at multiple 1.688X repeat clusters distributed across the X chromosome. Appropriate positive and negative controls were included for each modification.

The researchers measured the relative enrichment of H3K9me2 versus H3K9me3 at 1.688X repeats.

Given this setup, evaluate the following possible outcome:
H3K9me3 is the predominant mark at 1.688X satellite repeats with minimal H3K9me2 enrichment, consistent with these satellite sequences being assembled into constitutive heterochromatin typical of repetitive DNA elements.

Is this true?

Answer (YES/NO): NO